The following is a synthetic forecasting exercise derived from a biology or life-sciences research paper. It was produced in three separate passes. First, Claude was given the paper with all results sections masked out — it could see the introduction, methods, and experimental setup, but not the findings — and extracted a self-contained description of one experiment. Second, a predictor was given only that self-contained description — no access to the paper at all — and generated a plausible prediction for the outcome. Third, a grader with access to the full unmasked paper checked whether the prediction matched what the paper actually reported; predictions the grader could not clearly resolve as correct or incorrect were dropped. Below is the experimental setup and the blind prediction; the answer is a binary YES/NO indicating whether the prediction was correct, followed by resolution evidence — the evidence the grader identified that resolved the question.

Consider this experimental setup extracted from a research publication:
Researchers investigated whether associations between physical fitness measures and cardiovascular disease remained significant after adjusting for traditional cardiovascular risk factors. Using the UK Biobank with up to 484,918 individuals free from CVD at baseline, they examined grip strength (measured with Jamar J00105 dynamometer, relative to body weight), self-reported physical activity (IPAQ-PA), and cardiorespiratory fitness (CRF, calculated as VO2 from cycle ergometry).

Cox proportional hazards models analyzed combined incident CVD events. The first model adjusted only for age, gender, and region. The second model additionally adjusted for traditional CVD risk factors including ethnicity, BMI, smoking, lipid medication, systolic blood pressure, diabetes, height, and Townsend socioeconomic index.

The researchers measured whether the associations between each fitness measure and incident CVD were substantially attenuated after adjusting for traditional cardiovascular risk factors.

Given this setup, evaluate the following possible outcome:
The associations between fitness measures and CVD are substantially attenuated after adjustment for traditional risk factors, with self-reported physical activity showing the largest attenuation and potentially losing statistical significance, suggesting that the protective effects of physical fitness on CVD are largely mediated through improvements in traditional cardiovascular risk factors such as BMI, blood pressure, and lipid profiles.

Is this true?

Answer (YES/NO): NO